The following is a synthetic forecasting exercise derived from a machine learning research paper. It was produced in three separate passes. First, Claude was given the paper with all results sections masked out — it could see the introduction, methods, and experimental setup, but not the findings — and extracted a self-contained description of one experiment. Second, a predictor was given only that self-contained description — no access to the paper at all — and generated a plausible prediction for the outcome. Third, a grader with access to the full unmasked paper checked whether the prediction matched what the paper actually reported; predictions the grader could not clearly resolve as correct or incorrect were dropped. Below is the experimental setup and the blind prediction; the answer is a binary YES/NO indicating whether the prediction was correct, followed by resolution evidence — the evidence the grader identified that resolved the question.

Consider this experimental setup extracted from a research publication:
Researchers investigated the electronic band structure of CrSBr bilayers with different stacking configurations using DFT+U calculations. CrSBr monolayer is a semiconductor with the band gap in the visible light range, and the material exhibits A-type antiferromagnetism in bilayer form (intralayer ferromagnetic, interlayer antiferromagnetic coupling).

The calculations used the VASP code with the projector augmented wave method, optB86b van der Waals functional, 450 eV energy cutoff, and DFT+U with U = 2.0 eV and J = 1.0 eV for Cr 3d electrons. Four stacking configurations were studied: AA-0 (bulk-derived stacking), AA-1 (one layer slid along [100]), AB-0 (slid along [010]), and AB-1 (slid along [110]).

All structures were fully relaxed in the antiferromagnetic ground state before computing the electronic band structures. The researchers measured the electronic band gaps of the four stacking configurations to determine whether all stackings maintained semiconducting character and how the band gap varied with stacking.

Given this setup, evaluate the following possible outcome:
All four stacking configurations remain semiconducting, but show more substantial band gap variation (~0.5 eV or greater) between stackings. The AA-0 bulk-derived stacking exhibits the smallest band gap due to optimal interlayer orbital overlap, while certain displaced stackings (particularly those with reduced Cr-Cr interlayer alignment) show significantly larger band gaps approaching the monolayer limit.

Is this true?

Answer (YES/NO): NO